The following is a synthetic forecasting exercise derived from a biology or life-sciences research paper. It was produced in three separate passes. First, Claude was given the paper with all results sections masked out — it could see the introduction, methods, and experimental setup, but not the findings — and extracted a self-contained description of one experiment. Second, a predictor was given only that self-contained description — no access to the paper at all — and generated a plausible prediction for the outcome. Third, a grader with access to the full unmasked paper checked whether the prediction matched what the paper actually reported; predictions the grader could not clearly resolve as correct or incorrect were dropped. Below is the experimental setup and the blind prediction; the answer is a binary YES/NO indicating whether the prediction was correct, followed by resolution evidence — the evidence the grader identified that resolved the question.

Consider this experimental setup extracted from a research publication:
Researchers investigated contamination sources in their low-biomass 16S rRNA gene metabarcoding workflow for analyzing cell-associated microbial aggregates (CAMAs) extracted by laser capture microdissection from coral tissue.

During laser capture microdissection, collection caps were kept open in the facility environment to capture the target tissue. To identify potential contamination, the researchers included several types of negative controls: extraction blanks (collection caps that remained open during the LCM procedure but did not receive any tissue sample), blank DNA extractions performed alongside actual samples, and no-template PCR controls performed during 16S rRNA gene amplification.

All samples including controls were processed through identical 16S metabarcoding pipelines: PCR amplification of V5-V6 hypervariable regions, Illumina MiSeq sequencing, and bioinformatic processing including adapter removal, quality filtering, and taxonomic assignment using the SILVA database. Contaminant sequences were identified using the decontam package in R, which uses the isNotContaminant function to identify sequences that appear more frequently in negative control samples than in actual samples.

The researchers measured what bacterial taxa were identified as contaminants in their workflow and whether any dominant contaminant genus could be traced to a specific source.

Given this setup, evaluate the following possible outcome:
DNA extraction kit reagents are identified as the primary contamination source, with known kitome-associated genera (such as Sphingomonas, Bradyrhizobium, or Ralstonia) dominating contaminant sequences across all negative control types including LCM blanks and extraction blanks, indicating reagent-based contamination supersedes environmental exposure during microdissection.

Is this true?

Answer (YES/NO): NO